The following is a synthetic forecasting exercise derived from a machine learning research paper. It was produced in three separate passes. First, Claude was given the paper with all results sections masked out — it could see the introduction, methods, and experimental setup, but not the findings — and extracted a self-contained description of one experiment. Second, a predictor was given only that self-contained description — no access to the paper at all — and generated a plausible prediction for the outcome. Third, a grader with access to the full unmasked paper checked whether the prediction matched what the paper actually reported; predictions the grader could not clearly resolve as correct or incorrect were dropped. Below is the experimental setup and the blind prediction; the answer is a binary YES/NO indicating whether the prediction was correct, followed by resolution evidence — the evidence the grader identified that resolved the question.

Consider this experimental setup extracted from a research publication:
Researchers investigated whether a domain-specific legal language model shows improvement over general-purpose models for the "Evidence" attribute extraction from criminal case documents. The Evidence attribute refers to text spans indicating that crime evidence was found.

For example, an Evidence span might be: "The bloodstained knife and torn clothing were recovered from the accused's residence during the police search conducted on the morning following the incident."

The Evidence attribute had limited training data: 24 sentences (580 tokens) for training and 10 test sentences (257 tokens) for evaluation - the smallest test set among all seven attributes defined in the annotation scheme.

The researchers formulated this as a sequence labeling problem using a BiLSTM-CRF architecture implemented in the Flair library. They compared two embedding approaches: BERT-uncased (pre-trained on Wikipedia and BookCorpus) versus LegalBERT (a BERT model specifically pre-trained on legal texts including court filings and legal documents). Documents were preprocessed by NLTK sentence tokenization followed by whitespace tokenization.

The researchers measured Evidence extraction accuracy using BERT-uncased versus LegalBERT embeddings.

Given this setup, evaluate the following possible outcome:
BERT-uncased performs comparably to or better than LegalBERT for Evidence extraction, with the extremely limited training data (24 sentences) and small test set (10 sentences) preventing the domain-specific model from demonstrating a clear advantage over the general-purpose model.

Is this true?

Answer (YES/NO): YES